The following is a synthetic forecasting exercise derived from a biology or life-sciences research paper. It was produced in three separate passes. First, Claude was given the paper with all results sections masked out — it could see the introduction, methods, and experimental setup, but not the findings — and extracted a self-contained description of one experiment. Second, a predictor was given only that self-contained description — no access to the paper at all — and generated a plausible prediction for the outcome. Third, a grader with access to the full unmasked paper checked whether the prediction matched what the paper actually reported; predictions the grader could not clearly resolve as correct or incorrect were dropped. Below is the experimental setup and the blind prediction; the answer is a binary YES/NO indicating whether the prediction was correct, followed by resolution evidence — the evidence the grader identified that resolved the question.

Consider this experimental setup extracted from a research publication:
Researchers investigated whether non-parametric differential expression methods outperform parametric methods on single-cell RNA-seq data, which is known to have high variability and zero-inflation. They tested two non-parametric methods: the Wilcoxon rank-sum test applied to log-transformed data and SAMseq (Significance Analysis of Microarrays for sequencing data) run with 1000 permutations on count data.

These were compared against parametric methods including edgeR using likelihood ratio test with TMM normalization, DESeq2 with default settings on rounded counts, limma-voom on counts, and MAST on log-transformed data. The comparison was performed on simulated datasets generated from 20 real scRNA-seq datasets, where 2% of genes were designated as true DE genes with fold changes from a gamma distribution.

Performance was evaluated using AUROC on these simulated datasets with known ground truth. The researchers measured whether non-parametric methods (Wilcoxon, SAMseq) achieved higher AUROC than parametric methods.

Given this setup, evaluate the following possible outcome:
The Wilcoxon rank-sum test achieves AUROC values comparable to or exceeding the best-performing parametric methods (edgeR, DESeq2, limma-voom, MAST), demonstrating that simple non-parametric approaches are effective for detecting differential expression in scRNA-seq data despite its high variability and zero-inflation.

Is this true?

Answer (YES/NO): YES